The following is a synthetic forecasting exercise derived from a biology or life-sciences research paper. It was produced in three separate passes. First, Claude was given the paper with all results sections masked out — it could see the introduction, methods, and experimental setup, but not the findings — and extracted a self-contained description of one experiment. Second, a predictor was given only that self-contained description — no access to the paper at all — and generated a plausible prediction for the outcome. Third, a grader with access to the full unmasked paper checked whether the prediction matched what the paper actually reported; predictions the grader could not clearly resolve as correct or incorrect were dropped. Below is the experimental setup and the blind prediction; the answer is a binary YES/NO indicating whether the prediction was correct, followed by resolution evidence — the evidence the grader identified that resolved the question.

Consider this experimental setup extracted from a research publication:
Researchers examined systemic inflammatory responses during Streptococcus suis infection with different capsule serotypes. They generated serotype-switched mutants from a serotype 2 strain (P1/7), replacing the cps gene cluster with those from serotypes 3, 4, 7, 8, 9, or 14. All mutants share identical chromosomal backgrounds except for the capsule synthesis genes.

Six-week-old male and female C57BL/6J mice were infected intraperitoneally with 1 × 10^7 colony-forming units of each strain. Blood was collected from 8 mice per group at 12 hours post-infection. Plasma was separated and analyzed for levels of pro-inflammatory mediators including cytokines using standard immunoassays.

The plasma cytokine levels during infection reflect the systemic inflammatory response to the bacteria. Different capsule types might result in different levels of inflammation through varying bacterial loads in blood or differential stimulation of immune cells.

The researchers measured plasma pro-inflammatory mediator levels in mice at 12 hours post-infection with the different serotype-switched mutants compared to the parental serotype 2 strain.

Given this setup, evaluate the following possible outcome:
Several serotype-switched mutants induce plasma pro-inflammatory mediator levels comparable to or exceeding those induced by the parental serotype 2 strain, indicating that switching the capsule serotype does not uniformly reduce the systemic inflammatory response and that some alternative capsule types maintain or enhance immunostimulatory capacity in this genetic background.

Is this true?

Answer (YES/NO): YES